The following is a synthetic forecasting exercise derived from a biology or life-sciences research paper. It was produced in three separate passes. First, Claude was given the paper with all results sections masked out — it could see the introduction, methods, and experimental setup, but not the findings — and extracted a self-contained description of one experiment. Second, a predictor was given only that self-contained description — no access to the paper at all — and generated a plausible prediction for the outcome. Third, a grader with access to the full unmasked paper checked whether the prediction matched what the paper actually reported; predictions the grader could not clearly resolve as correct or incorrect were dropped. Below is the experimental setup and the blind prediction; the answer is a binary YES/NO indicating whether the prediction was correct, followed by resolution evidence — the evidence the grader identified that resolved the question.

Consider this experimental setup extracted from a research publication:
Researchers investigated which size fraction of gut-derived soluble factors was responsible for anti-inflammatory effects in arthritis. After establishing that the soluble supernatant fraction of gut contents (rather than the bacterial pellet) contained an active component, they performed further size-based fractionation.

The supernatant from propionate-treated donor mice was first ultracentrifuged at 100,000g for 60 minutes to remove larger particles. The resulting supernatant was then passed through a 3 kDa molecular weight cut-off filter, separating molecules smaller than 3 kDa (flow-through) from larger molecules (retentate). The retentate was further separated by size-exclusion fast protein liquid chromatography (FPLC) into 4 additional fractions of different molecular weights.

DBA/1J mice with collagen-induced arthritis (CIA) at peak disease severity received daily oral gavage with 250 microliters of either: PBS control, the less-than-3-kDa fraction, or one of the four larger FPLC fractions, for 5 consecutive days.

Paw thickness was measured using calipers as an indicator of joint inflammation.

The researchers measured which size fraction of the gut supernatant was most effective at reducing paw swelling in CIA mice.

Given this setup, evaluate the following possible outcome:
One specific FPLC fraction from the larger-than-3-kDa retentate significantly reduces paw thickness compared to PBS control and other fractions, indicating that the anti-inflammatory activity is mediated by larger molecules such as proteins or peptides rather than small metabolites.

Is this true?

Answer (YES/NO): NO